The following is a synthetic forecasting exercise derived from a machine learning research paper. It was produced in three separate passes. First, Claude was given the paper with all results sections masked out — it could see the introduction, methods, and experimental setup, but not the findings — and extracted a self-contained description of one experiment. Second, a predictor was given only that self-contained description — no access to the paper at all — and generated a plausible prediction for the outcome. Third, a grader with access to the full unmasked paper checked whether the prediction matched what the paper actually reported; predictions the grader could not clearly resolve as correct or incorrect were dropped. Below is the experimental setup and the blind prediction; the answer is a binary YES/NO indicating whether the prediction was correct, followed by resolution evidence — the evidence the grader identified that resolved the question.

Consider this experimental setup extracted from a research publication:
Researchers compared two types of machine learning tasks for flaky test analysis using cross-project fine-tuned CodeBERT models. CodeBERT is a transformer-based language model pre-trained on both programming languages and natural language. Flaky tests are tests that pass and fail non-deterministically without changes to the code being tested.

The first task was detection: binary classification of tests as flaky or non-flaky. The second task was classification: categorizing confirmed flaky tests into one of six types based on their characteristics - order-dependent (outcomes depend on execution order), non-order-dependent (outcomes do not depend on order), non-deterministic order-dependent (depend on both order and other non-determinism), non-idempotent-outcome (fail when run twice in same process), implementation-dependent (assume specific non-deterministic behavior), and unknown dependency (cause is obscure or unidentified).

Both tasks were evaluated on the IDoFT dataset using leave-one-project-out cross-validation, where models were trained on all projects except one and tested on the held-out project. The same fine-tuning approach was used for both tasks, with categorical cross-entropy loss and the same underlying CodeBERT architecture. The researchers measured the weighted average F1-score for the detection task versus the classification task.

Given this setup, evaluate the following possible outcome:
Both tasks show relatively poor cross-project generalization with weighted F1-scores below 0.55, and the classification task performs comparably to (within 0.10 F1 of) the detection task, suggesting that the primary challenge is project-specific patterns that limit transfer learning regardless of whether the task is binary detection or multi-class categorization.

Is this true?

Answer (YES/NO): NO